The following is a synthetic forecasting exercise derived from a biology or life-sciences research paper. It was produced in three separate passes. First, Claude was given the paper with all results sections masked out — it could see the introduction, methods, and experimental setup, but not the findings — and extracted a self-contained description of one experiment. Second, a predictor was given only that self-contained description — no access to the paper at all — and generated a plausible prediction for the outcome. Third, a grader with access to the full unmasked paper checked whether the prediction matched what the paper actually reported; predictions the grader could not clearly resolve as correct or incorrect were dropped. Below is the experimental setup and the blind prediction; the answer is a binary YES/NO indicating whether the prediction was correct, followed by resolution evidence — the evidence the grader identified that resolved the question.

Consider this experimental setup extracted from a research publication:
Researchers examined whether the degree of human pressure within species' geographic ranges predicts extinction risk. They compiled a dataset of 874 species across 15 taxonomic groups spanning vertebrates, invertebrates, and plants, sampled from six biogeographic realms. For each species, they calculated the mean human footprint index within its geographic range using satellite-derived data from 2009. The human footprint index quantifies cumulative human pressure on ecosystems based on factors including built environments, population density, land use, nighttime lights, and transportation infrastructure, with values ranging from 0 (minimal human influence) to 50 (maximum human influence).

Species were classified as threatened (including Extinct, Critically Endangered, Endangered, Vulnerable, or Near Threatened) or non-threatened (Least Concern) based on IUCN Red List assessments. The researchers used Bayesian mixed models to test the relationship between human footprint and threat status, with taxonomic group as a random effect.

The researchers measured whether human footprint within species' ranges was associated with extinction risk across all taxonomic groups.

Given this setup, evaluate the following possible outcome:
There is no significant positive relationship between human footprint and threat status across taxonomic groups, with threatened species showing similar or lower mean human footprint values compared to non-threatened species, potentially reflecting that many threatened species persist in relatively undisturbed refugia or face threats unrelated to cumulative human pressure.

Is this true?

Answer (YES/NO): NO